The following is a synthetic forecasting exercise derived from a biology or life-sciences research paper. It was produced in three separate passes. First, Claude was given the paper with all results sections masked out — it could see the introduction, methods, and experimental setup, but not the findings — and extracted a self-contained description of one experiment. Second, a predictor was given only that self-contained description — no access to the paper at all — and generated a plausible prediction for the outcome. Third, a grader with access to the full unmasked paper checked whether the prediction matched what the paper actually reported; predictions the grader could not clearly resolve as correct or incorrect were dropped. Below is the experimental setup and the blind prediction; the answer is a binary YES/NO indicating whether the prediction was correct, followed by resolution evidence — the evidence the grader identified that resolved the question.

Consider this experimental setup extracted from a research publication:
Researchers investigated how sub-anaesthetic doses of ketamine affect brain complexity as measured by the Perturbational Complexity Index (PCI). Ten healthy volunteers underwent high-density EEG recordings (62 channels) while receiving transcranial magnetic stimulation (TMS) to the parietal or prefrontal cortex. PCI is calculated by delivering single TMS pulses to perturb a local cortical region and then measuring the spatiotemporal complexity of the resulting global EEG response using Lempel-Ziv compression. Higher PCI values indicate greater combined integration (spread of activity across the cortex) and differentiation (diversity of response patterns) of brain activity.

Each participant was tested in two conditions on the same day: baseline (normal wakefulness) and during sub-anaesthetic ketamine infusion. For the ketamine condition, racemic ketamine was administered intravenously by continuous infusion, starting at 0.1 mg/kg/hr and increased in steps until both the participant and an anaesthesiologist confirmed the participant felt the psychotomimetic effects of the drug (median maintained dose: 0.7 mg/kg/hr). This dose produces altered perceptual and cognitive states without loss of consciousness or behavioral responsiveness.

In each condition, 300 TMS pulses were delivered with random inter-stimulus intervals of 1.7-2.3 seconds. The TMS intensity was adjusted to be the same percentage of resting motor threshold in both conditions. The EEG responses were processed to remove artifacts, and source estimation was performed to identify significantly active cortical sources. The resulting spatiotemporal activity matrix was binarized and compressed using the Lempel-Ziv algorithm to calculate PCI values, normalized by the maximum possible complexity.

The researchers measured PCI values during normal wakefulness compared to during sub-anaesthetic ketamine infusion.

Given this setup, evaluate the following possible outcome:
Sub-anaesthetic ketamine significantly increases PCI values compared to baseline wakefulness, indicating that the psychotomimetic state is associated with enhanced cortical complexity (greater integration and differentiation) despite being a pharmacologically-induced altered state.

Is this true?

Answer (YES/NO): NO